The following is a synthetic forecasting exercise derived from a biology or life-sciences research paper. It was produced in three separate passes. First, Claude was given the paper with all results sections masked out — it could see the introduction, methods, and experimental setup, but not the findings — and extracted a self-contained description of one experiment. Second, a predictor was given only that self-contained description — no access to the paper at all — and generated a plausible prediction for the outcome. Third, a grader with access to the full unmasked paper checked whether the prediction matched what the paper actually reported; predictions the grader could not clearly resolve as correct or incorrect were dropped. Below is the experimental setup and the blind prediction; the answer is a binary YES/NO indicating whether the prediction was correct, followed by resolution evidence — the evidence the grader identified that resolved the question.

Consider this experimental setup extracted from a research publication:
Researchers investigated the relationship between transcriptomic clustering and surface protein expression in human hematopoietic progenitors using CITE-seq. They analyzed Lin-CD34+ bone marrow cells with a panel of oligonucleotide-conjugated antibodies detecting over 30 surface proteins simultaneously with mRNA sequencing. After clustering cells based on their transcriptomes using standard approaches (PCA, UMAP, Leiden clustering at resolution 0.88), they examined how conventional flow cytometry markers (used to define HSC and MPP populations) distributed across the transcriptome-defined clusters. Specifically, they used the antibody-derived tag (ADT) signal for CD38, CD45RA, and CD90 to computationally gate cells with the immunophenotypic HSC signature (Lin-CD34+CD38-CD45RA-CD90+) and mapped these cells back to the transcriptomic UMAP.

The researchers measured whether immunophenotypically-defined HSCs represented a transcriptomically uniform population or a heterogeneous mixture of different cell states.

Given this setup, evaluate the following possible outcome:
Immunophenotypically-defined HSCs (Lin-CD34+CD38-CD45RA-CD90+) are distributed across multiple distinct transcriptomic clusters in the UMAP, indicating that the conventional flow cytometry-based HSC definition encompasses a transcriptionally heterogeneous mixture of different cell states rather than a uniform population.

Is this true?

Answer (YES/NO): YES